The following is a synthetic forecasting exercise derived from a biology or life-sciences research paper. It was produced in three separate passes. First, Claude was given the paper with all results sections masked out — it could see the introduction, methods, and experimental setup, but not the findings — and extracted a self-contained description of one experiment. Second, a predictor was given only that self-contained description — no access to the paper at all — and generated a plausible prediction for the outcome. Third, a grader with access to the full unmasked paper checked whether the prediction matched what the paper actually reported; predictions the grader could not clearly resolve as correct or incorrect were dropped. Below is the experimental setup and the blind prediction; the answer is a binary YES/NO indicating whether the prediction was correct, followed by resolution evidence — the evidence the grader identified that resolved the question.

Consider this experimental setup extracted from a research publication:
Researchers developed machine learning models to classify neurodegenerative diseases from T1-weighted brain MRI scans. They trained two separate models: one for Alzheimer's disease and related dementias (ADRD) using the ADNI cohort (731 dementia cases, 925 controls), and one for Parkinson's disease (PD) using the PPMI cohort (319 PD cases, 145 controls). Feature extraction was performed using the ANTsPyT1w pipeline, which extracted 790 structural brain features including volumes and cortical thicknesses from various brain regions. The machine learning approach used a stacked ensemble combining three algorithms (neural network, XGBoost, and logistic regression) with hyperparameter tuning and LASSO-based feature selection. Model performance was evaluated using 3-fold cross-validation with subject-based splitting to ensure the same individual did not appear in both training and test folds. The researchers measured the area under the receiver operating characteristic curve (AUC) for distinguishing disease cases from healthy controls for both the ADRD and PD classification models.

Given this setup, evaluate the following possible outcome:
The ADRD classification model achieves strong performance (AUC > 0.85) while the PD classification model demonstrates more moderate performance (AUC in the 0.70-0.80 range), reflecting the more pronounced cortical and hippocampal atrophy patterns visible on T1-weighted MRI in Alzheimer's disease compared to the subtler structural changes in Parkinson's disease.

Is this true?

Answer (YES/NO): NO